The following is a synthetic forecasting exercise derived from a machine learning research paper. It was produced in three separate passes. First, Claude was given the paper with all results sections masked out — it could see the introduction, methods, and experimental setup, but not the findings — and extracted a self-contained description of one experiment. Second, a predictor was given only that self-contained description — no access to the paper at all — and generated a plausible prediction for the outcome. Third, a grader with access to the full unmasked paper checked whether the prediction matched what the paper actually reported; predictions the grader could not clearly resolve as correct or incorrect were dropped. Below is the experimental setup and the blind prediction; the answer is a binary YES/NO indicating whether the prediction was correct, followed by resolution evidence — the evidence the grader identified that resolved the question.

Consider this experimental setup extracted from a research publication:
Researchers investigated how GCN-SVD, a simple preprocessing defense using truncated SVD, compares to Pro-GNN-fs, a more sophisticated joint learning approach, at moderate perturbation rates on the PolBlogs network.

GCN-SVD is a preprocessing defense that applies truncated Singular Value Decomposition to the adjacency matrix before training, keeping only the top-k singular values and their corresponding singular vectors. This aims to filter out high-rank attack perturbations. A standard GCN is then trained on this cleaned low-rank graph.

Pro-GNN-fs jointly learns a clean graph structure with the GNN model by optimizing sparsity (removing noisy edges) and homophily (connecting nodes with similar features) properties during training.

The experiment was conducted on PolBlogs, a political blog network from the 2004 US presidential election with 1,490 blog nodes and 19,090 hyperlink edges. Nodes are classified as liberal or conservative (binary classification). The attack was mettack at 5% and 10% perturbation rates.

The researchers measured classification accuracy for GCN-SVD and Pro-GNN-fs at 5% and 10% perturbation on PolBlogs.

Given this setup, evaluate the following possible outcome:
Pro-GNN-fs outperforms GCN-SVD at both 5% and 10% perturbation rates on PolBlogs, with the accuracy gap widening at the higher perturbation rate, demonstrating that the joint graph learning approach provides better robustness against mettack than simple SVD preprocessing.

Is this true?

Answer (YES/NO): YES